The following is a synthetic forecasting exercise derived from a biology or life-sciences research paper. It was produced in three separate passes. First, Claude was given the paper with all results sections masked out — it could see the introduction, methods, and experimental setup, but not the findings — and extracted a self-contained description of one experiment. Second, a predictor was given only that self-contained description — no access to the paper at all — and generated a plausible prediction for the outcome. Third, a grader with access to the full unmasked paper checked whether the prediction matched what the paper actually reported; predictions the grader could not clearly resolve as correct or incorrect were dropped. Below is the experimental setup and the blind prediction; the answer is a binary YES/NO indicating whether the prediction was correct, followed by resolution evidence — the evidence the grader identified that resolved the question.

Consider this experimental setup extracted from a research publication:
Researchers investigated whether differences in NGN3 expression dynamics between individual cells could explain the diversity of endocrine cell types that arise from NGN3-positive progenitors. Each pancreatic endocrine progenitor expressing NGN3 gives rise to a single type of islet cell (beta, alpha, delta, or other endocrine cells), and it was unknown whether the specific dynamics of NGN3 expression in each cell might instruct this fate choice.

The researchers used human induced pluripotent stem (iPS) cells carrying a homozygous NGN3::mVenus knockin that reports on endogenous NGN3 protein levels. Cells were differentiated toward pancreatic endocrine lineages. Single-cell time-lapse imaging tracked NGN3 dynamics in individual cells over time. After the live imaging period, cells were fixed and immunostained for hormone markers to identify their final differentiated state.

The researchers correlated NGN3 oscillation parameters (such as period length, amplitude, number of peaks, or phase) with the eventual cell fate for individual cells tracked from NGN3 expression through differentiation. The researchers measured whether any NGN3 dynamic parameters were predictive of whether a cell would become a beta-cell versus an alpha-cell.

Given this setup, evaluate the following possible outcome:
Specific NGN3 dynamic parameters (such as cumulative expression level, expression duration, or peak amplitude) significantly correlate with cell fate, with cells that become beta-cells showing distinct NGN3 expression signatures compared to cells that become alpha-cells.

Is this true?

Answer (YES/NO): NO